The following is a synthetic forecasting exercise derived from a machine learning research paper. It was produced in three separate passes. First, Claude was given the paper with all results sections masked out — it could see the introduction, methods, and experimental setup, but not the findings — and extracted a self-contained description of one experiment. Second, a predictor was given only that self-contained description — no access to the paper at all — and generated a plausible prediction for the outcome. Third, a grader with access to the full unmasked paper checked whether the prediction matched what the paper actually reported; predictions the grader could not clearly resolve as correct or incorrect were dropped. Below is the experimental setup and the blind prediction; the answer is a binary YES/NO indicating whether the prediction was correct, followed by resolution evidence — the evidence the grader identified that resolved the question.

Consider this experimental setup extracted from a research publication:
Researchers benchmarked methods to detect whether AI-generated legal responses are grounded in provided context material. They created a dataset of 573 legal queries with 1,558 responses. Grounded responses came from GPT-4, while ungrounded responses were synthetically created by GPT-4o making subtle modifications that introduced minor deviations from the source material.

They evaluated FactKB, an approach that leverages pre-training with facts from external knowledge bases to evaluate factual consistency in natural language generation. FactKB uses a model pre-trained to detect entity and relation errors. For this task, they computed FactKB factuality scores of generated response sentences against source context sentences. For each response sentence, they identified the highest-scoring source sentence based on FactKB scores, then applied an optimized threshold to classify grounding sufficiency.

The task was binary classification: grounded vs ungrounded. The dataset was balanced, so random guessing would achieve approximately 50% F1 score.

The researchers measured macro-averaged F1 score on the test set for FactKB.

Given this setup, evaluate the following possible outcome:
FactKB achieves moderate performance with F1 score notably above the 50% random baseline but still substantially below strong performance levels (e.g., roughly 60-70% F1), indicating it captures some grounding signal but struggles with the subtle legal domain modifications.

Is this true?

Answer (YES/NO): NO